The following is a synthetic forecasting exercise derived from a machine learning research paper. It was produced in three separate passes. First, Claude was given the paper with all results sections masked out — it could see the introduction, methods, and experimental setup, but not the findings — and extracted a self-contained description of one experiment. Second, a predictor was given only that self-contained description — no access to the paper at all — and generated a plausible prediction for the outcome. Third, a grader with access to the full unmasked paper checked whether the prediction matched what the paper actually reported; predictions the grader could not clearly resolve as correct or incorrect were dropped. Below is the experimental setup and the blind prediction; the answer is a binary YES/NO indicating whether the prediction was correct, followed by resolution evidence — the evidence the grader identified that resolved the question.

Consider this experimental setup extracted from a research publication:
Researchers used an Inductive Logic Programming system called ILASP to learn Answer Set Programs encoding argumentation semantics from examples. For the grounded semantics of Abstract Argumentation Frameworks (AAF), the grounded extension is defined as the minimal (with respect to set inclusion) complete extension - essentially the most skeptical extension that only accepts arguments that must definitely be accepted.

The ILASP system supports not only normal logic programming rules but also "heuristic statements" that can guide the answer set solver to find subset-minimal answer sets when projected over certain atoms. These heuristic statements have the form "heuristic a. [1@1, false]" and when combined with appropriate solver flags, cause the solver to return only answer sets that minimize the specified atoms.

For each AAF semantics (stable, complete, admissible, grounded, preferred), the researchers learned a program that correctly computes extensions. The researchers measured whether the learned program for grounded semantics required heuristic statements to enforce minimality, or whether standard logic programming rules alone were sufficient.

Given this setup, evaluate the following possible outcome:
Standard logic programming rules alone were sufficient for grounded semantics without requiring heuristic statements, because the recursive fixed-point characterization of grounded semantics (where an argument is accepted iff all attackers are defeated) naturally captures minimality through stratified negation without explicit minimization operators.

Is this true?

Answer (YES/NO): NO